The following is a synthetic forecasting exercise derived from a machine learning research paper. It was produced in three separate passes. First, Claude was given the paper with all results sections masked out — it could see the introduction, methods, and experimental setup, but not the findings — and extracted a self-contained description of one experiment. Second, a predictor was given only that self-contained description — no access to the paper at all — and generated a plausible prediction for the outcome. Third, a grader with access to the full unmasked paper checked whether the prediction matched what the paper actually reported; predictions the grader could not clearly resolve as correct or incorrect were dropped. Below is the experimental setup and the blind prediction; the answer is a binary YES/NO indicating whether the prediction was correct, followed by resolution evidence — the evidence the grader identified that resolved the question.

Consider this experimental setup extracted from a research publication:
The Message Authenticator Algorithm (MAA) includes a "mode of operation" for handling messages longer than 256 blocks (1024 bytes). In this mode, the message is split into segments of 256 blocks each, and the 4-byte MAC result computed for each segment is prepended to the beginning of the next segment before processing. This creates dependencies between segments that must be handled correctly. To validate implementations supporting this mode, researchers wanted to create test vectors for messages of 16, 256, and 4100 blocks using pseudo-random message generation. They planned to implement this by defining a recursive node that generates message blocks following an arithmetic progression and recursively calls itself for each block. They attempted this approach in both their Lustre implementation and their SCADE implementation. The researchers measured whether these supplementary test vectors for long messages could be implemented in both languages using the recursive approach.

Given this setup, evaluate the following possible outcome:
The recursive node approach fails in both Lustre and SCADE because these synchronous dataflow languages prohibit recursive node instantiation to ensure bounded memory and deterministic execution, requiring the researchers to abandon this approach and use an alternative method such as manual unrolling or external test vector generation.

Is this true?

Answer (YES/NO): NO